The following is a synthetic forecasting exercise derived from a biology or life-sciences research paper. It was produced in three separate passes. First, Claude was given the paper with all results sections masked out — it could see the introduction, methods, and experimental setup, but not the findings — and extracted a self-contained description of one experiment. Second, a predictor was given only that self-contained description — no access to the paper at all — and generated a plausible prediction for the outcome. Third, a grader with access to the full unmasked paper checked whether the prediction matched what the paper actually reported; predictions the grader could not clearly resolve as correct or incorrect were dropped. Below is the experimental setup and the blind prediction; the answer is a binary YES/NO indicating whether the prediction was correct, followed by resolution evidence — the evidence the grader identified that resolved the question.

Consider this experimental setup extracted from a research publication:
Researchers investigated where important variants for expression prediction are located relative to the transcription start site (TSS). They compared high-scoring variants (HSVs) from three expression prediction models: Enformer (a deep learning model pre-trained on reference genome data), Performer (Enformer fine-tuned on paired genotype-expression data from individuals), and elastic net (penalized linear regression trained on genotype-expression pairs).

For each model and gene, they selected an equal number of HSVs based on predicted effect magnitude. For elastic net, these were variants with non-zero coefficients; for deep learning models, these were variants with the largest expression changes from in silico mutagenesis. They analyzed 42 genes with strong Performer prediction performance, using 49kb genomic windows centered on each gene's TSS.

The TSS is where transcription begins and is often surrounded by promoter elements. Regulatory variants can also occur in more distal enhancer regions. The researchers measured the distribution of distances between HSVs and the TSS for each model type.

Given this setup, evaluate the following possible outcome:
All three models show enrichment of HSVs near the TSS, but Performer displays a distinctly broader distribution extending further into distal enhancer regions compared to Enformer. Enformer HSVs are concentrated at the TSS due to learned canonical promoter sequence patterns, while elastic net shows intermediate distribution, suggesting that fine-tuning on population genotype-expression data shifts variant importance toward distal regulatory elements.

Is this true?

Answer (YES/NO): NO